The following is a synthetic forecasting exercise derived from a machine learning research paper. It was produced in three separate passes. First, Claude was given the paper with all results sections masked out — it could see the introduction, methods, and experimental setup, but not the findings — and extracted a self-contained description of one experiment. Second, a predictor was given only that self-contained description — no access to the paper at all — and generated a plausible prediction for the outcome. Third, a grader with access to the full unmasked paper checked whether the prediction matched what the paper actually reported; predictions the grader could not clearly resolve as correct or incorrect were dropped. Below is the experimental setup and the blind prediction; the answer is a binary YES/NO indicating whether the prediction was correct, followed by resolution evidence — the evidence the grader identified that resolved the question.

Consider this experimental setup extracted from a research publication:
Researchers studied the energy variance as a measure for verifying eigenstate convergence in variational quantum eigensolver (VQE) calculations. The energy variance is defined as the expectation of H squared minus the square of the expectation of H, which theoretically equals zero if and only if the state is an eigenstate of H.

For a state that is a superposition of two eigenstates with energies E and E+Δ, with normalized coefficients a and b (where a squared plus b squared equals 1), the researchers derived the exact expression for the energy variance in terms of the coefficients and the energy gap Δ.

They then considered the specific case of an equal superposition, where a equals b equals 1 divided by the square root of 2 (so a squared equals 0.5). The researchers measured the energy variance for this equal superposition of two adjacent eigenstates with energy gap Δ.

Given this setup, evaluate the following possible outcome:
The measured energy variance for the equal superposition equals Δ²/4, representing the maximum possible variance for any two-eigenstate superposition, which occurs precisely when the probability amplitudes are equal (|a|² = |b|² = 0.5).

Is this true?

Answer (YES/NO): YES